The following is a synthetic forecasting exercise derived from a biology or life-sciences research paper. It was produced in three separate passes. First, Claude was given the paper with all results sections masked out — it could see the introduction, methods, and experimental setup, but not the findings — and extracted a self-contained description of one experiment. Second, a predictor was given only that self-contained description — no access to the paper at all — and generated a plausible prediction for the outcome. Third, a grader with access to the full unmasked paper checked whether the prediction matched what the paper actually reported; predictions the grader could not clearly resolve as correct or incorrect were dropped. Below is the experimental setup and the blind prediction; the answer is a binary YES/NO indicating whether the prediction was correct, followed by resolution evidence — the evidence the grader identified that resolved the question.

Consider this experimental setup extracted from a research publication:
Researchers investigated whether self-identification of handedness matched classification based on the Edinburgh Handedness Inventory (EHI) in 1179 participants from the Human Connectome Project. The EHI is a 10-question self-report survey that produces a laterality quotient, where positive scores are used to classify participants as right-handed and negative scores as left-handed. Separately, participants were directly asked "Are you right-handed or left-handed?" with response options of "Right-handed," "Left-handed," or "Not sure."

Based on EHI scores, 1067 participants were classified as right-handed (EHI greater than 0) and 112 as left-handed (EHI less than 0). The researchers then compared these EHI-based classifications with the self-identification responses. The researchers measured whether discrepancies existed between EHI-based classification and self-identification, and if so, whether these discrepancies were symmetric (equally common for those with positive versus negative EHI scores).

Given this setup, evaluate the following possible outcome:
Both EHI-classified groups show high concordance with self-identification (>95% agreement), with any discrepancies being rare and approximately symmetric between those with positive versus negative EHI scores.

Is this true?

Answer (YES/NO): NO